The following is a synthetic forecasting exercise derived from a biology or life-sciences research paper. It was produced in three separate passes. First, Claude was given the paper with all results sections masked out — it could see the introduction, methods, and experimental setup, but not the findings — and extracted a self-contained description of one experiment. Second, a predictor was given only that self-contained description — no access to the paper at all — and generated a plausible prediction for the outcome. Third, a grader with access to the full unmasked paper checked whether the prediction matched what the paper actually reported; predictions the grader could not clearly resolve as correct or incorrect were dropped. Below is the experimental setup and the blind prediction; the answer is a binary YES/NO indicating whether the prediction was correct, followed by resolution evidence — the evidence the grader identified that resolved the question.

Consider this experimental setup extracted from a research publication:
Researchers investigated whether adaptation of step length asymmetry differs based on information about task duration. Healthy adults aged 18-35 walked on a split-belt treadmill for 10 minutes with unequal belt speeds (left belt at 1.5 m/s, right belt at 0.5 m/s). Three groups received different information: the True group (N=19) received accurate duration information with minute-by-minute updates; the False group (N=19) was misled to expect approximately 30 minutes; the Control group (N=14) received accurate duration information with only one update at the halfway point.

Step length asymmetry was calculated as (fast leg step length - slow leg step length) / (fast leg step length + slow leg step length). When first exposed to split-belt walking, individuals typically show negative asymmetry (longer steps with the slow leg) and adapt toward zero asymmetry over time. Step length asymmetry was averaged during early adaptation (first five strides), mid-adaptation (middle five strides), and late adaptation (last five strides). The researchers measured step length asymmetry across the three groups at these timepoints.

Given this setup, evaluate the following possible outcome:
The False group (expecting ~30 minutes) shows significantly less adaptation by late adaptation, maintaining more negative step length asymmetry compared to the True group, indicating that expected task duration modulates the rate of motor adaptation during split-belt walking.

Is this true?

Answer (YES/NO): NO